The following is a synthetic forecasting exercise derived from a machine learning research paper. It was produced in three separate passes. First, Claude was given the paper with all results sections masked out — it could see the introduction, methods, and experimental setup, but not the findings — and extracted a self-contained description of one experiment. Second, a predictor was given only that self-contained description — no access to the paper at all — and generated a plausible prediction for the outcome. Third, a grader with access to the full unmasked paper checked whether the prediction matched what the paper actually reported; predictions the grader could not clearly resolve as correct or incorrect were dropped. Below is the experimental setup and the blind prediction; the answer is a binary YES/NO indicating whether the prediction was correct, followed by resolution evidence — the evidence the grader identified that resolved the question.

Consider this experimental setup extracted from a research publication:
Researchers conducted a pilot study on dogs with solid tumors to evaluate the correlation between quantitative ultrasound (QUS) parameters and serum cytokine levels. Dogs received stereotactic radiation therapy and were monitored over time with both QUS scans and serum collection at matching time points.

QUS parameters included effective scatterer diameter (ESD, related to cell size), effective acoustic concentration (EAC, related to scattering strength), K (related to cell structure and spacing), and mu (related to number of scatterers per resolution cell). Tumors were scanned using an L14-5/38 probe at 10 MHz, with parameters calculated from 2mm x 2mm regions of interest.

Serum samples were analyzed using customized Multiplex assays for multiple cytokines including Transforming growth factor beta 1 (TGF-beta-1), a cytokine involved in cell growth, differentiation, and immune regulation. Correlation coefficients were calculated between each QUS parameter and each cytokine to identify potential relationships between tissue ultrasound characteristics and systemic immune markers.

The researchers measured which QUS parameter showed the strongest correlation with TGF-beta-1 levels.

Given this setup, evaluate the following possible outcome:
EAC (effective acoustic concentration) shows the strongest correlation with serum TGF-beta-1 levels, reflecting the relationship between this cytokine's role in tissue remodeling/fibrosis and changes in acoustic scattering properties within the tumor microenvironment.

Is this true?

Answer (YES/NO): NO